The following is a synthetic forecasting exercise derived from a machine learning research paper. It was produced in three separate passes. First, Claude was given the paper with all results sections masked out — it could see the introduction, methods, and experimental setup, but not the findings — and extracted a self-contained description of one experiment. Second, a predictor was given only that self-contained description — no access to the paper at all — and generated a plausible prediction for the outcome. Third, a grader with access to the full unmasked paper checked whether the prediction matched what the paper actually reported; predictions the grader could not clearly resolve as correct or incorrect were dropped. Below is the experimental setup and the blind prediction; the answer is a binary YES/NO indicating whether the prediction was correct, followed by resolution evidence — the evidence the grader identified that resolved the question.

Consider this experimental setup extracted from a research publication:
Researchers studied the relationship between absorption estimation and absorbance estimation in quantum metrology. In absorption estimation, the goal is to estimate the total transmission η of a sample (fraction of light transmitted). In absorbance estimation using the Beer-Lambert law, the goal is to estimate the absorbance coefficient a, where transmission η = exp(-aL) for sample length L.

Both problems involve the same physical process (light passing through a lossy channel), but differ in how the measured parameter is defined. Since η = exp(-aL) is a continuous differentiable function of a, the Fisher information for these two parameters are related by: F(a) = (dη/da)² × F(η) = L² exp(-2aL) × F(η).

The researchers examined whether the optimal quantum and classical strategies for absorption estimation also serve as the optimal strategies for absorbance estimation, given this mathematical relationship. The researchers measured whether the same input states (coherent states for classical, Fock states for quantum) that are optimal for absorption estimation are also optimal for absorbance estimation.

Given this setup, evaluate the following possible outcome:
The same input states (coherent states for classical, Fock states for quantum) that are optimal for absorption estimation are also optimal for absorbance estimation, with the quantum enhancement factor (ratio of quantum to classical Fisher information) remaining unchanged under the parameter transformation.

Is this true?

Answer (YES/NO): YES